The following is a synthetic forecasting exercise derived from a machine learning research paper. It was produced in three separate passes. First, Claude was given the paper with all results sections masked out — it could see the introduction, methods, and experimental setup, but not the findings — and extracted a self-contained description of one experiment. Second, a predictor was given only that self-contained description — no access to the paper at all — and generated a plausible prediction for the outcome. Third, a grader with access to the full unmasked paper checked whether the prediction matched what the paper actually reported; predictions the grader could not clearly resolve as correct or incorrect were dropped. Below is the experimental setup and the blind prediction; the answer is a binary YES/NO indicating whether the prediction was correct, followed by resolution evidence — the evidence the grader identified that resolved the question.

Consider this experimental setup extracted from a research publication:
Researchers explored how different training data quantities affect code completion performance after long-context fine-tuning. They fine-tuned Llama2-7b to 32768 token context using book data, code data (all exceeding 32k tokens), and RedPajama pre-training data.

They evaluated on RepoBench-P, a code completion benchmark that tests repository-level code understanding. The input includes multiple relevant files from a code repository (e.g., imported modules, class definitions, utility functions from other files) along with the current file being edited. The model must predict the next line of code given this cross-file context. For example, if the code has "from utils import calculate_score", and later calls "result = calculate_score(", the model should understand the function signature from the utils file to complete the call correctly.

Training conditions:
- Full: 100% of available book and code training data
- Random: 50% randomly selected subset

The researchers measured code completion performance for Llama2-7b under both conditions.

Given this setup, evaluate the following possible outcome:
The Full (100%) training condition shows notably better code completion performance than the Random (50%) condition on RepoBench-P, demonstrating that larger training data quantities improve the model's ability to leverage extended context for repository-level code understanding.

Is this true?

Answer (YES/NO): NO